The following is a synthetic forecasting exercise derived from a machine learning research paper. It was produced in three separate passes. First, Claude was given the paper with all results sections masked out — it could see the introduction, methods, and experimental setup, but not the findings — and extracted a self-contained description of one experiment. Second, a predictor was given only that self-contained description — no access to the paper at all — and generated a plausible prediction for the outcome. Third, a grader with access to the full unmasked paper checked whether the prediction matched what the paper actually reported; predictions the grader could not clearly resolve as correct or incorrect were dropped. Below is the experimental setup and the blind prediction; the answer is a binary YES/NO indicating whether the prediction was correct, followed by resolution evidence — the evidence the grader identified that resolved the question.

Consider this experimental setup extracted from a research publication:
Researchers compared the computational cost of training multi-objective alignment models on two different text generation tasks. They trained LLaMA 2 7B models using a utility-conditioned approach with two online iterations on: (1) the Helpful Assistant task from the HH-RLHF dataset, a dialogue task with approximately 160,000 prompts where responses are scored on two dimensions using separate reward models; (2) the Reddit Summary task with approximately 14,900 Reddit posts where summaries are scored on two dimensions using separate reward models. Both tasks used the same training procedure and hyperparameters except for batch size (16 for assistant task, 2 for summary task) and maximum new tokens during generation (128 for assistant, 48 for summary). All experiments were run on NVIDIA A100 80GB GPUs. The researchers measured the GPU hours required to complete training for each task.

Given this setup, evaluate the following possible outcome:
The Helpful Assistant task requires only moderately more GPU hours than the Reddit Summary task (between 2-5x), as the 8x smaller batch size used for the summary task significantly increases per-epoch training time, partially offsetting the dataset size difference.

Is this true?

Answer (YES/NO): YES